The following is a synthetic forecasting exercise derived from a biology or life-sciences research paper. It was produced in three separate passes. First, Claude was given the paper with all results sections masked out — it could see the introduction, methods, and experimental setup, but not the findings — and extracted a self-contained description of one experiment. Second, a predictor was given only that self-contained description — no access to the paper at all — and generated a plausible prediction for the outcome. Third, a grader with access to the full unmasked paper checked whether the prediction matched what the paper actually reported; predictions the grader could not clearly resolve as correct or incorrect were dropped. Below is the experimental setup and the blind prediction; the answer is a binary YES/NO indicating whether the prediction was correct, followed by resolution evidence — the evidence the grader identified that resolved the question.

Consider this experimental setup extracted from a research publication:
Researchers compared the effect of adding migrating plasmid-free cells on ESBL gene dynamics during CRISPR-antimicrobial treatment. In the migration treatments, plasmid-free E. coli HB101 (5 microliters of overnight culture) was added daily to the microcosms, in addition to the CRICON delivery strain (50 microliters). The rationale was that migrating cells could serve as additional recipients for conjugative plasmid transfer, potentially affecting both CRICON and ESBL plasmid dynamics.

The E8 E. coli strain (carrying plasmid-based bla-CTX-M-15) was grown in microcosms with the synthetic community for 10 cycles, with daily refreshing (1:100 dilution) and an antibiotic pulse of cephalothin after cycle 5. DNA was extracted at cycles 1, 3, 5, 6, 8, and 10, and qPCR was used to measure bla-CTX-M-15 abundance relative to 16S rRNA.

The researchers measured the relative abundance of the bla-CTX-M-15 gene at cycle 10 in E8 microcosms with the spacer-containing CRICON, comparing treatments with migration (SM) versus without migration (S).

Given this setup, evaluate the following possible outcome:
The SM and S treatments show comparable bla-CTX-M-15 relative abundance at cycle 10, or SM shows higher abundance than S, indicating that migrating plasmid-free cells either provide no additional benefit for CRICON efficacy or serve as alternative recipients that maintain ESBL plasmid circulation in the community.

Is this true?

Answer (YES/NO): YES